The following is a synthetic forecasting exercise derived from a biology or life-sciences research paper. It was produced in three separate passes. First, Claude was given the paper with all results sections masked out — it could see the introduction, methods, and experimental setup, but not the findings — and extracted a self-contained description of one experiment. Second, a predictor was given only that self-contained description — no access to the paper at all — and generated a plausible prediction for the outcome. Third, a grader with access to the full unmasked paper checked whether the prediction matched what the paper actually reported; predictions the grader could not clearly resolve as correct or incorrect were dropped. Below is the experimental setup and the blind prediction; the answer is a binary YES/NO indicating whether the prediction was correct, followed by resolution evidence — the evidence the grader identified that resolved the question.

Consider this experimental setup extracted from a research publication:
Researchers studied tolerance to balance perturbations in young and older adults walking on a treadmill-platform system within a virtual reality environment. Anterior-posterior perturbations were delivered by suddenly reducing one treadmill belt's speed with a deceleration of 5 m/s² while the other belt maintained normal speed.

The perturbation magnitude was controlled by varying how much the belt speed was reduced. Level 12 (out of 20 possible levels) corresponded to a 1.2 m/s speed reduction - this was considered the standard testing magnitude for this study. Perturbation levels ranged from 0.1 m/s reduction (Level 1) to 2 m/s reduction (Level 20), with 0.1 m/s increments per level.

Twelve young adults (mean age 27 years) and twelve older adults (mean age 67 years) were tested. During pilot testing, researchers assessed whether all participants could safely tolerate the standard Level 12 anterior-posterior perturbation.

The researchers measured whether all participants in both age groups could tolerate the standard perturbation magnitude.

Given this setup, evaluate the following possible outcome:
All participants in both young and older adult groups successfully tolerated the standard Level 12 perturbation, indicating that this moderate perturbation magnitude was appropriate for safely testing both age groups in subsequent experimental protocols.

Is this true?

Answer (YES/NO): NO